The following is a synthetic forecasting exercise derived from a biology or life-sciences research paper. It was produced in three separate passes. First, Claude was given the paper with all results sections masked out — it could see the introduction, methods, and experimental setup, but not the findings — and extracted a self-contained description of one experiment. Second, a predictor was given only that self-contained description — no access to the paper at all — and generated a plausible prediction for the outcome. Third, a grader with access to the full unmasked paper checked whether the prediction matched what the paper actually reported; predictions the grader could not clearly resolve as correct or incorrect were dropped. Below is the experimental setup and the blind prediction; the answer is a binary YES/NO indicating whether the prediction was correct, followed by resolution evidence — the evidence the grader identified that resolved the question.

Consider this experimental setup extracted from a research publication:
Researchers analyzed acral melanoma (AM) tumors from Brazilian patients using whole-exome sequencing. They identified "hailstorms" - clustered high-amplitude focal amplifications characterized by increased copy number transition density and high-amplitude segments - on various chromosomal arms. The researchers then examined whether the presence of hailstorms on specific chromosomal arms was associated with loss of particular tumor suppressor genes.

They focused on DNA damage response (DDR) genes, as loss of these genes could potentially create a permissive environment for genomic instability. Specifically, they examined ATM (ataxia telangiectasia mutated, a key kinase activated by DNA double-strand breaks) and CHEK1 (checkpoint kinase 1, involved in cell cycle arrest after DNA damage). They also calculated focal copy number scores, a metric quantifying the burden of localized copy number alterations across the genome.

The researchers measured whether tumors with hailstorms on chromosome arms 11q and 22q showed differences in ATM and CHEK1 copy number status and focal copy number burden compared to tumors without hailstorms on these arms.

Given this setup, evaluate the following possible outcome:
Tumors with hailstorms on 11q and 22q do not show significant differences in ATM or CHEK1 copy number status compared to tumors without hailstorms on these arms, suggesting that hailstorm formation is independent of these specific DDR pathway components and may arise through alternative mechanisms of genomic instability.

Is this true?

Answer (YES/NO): NO